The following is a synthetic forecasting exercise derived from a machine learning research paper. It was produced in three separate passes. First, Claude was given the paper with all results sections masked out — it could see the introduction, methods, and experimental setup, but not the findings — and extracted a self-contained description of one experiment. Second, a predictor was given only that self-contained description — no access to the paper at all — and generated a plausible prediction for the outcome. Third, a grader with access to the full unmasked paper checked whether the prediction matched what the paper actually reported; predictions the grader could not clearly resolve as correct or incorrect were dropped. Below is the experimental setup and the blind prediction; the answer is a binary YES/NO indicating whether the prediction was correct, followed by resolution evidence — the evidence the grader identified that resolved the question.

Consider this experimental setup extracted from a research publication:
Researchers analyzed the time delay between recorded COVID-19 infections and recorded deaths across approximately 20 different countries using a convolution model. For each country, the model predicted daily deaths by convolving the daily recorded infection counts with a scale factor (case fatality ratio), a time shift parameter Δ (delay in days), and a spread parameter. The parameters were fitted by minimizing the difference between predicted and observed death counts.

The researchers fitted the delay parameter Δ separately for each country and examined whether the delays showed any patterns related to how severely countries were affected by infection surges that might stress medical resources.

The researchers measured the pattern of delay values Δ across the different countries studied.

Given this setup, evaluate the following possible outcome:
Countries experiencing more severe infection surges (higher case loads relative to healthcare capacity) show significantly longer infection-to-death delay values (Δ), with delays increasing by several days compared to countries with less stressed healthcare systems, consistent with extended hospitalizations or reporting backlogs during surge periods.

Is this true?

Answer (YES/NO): NO